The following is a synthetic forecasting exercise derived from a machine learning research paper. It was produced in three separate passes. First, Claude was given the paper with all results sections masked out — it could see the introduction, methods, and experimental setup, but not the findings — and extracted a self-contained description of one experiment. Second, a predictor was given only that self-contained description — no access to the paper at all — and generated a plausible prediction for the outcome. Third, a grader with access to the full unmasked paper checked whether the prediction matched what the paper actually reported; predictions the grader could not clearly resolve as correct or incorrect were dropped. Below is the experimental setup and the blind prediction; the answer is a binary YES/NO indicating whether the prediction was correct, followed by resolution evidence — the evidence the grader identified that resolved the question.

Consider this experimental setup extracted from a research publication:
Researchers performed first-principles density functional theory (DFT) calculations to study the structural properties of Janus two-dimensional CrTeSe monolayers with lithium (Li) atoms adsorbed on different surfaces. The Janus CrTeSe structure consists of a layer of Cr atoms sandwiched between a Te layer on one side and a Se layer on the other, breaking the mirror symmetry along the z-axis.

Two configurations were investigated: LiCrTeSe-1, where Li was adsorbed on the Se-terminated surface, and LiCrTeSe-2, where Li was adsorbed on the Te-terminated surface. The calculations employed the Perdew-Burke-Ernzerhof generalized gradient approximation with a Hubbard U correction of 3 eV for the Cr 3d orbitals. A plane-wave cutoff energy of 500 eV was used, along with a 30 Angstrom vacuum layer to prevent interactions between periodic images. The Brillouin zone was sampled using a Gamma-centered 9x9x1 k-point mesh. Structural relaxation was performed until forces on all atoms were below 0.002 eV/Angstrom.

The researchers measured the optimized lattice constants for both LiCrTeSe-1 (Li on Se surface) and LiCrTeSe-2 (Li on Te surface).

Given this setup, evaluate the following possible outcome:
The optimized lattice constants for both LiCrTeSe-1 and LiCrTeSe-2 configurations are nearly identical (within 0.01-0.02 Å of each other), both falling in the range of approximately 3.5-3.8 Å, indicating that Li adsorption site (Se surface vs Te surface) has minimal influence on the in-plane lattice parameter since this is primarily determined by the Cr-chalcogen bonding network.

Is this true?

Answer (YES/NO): NO